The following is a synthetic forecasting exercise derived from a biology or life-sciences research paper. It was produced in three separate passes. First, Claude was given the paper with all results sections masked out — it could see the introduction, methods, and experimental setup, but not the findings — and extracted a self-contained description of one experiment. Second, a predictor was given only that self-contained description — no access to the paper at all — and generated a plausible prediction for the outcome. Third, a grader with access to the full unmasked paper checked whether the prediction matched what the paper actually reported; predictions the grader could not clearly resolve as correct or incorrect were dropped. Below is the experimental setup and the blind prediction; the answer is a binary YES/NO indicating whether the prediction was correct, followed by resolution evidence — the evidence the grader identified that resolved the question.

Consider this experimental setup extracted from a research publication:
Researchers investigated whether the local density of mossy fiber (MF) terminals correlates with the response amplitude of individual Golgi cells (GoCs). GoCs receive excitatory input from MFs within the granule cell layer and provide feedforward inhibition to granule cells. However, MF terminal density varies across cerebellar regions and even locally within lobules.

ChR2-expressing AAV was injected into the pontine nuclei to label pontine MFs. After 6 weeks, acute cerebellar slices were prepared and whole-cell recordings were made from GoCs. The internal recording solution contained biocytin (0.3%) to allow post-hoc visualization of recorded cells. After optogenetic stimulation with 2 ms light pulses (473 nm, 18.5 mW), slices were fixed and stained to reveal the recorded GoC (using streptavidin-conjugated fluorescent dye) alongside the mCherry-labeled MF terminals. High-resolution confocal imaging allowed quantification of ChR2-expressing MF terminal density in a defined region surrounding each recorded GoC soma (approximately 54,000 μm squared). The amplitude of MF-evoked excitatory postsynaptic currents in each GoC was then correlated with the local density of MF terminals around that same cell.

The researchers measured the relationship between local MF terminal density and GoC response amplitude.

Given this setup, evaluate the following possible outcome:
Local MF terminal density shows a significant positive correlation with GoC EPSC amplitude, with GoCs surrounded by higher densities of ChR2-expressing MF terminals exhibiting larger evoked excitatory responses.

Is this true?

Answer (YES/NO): YES